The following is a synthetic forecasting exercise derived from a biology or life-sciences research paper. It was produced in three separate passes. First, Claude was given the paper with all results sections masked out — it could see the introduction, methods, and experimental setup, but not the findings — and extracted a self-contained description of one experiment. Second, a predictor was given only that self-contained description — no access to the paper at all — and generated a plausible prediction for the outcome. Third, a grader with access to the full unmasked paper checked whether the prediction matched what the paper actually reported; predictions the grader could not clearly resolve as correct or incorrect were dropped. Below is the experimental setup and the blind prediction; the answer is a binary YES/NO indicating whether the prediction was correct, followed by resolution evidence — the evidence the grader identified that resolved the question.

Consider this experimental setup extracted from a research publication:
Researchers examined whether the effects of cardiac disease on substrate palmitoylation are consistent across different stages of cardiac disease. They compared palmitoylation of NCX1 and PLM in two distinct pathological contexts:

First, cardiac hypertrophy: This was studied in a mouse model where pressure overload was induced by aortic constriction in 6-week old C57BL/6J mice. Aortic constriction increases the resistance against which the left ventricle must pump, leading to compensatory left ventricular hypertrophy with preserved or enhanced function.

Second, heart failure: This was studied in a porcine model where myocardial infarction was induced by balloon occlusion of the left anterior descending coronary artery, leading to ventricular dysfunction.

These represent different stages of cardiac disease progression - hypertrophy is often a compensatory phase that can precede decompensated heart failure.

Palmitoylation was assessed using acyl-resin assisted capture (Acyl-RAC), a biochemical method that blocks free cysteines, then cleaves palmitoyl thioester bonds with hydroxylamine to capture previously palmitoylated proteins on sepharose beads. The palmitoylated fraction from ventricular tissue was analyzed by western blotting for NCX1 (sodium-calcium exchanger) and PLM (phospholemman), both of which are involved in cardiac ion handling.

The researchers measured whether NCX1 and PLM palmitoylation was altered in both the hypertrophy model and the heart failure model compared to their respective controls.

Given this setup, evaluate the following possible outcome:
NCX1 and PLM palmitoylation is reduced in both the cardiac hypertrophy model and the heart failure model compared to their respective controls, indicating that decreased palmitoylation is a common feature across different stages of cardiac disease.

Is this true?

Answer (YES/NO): NO